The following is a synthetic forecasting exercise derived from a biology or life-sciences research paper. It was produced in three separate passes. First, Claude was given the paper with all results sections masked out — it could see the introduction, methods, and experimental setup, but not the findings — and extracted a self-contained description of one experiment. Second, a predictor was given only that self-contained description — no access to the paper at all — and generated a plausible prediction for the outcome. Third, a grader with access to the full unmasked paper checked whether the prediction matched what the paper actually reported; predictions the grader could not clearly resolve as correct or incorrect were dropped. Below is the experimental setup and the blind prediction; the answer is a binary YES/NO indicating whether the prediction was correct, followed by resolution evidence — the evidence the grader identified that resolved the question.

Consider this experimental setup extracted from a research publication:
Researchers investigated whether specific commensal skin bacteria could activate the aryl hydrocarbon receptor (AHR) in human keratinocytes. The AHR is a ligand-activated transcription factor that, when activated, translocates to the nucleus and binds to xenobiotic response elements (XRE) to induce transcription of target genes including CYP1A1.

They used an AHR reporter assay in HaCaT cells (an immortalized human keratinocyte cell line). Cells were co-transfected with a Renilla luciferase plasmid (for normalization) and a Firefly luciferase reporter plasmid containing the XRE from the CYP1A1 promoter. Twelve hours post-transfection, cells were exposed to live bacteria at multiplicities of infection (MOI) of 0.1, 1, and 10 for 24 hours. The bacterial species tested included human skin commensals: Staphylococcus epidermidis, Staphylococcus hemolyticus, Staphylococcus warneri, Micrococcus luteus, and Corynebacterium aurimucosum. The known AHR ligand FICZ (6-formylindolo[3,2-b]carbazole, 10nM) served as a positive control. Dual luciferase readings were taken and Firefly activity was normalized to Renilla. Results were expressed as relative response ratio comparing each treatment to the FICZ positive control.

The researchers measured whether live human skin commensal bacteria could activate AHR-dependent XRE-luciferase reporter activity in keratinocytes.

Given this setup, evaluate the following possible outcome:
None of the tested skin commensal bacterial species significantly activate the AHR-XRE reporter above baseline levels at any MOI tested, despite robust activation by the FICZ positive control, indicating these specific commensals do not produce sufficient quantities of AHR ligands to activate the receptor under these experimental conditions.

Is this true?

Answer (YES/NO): NO